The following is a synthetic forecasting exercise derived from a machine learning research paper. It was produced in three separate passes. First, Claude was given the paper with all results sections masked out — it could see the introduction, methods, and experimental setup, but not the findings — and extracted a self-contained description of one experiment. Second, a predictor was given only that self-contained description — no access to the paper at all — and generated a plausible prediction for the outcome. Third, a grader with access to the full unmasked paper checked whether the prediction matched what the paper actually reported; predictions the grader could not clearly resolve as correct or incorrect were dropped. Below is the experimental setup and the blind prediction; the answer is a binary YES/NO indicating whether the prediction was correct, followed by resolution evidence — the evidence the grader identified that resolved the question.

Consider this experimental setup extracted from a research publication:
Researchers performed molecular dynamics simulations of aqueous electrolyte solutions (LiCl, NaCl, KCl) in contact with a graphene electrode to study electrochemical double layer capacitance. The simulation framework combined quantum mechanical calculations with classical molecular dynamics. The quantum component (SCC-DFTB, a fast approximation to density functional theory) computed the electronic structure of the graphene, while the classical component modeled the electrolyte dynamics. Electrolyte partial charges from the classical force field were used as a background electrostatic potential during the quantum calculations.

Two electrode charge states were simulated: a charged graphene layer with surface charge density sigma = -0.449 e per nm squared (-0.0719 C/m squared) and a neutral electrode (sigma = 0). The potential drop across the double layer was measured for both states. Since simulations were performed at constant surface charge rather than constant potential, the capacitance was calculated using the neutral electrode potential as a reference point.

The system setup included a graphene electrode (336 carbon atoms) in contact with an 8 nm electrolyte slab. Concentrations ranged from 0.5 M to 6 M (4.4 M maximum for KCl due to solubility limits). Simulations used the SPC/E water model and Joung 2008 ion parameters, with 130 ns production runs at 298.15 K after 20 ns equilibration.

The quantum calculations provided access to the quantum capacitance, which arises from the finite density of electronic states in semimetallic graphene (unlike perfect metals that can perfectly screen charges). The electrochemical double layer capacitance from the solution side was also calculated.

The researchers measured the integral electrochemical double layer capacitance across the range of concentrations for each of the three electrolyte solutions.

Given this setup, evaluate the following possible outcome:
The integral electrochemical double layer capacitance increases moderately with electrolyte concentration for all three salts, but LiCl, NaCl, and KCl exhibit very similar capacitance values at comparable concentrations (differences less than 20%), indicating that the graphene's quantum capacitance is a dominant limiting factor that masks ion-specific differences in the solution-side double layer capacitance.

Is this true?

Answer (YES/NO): NO